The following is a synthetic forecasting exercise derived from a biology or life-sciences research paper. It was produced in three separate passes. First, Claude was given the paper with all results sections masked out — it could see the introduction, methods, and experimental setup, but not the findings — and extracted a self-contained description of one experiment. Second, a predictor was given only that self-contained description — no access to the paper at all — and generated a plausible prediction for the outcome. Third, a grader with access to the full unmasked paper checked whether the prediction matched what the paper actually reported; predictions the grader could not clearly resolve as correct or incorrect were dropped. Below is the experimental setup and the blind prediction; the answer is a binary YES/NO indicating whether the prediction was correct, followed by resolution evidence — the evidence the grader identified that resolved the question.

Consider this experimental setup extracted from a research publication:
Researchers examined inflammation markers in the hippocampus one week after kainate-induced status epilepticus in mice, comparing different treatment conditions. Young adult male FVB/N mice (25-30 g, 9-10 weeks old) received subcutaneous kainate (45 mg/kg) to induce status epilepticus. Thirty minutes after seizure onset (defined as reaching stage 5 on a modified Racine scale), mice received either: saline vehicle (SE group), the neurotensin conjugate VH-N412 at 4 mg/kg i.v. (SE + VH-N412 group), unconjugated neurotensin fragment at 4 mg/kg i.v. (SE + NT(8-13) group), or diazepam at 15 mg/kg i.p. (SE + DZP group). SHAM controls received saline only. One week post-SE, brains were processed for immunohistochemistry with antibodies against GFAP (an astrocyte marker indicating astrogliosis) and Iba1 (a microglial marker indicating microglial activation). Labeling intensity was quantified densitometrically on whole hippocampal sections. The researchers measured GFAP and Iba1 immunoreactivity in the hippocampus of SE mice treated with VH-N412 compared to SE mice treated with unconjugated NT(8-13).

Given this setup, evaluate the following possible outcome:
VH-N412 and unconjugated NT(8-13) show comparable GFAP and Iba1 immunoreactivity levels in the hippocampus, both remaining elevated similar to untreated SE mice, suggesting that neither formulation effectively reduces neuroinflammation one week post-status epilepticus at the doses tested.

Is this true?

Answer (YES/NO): NO